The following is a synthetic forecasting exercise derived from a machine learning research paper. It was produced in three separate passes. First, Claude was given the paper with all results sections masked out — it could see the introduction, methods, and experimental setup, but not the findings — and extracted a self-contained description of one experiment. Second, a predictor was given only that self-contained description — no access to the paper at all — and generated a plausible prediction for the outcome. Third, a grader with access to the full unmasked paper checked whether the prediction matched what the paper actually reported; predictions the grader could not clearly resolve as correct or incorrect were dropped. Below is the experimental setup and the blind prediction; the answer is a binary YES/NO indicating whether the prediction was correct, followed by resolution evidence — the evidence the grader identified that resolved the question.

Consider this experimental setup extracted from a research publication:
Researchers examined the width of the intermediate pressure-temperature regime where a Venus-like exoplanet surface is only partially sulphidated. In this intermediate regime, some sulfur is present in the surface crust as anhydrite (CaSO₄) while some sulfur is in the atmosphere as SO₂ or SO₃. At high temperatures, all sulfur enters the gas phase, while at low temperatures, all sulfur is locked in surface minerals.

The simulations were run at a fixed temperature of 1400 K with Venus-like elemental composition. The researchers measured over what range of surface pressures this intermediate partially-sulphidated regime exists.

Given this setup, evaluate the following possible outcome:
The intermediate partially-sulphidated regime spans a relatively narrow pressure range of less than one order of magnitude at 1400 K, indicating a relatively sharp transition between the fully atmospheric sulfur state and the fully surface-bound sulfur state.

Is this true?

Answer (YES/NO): NO